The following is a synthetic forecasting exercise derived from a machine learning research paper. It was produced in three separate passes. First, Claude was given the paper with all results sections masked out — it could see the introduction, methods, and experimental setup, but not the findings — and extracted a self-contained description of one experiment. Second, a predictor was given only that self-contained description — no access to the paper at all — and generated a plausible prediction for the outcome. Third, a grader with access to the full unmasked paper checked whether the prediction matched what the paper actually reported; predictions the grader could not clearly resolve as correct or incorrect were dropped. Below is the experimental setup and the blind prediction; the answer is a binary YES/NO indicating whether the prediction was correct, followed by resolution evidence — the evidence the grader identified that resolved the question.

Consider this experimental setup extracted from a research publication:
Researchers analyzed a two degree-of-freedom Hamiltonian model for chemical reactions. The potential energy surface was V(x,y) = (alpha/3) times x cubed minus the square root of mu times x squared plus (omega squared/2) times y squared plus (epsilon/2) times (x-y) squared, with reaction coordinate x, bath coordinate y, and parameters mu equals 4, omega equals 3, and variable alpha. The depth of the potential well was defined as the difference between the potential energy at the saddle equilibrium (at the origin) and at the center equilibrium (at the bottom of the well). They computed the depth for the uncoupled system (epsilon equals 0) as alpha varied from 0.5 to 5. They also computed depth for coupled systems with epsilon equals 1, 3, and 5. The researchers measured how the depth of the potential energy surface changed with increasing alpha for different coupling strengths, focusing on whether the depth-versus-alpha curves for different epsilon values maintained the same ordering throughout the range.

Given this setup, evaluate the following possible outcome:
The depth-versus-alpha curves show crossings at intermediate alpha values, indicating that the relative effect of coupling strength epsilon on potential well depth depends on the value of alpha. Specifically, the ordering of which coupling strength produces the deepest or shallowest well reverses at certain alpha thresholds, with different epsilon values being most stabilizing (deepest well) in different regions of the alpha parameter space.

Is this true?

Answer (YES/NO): NO